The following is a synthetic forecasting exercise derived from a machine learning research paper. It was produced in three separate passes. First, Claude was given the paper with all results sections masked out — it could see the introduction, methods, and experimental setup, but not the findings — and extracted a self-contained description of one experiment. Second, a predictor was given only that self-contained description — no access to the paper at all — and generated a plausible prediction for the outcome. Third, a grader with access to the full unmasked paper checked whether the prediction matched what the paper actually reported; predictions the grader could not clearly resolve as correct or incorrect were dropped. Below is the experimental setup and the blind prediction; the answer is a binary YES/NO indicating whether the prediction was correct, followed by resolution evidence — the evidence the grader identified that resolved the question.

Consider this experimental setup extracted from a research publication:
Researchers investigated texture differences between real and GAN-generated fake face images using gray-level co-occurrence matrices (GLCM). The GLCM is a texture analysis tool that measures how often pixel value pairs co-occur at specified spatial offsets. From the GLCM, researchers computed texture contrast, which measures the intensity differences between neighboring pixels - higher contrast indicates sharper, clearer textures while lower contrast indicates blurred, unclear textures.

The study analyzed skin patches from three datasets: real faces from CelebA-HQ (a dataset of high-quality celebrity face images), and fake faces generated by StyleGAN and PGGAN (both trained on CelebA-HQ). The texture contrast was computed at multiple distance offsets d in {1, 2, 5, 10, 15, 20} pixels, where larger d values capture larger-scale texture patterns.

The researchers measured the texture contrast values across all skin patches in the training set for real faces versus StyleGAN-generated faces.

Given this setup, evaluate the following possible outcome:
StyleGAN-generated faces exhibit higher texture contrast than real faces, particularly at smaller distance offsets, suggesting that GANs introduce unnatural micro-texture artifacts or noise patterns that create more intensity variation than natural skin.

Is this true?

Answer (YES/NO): NO